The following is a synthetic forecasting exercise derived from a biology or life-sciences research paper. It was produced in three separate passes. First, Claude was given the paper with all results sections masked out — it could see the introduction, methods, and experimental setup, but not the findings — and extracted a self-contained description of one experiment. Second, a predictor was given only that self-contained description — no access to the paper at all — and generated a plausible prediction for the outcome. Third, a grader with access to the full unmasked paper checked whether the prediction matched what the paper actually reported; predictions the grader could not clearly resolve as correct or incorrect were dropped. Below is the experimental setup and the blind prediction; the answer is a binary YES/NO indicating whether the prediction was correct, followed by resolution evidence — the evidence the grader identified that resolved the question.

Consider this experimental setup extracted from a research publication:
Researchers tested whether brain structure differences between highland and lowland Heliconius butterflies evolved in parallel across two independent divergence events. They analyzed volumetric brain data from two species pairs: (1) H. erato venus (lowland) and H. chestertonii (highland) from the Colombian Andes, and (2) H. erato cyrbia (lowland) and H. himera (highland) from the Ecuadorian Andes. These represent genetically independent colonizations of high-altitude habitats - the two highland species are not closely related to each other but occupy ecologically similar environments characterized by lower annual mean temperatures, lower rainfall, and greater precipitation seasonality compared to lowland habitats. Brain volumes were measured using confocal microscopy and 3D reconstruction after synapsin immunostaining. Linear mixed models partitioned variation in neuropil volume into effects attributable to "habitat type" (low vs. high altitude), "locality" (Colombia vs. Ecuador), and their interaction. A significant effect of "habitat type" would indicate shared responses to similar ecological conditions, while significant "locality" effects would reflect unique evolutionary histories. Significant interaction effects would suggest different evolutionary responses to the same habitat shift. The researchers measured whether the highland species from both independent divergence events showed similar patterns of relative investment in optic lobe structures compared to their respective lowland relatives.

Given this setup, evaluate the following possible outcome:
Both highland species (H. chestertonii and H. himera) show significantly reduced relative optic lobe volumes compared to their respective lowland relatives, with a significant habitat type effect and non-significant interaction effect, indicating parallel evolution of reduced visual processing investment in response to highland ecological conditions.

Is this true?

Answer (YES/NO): YES